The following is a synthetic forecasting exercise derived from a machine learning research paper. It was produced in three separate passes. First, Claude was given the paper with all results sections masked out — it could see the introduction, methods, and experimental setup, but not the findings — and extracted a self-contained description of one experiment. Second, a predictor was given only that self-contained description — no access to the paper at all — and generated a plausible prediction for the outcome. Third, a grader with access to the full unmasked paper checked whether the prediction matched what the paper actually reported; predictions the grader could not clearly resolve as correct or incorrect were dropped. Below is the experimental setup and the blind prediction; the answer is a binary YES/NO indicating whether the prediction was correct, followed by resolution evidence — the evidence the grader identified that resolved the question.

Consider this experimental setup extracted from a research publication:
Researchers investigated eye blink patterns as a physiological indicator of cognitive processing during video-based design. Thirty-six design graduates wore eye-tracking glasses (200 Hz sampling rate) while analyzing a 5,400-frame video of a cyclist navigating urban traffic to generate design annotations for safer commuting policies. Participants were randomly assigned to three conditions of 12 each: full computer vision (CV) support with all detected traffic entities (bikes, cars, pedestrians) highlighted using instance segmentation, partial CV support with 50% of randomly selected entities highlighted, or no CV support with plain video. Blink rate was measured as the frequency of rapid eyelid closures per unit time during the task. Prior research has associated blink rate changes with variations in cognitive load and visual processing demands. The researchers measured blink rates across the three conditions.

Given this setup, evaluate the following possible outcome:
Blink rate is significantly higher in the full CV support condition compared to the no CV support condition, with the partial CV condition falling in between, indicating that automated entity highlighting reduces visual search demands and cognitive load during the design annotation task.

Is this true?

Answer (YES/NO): NO